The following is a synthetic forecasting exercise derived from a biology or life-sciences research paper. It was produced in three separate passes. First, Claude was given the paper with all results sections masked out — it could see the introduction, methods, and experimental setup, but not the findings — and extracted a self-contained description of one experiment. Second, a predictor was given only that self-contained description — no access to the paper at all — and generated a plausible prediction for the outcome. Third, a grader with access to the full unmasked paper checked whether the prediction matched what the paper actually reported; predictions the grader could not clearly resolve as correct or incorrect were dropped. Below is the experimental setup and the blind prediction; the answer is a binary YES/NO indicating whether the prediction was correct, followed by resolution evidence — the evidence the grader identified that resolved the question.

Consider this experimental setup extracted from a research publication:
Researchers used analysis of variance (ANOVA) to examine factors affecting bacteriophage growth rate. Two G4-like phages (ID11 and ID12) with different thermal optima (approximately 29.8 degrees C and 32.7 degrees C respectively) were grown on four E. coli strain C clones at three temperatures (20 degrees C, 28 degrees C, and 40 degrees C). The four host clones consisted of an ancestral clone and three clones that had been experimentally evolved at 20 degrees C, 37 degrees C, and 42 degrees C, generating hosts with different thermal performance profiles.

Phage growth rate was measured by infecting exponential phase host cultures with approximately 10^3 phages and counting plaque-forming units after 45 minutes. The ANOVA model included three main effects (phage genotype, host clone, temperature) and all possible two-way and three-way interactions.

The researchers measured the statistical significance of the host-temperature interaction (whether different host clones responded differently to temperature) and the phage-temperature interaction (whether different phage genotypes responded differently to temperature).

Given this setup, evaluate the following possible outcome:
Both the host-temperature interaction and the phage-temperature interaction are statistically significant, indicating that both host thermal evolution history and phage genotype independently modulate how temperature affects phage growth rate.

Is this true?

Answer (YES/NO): YES